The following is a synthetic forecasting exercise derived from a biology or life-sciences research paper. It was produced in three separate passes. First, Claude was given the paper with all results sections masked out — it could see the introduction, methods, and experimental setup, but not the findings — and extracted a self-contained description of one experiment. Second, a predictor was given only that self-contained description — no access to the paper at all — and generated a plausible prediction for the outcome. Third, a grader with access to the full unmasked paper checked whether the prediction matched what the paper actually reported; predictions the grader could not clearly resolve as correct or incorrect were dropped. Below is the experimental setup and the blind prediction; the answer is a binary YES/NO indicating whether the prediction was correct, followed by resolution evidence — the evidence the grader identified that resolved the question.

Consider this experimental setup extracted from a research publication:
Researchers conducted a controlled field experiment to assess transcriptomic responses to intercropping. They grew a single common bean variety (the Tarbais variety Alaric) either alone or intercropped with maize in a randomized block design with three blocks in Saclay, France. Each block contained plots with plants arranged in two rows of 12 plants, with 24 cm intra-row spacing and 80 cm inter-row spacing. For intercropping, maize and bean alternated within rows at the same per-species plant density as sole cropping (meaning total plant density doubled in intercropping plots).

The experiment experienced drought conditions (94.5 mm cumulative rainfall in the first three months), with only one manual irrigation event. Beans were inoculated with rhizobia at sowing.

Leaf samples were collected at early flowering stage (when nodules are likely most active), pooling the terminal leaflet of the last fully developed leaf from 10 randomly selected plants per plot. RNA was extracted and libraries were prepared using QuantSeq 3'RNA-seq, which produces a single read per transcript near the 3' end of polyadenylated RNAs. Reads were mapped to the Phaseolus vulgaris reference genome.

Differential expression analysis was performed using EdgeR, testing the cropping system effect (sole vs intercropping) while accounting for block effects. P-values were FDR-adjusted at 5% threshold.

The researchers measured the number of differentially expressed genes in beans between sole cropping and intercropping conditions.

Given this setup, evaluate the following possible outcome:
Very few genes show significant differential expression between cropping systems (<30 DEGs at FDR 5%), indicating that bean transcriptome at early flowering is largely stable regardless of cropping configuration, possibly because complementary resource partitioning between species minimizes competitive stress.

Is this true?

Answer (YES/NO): NO